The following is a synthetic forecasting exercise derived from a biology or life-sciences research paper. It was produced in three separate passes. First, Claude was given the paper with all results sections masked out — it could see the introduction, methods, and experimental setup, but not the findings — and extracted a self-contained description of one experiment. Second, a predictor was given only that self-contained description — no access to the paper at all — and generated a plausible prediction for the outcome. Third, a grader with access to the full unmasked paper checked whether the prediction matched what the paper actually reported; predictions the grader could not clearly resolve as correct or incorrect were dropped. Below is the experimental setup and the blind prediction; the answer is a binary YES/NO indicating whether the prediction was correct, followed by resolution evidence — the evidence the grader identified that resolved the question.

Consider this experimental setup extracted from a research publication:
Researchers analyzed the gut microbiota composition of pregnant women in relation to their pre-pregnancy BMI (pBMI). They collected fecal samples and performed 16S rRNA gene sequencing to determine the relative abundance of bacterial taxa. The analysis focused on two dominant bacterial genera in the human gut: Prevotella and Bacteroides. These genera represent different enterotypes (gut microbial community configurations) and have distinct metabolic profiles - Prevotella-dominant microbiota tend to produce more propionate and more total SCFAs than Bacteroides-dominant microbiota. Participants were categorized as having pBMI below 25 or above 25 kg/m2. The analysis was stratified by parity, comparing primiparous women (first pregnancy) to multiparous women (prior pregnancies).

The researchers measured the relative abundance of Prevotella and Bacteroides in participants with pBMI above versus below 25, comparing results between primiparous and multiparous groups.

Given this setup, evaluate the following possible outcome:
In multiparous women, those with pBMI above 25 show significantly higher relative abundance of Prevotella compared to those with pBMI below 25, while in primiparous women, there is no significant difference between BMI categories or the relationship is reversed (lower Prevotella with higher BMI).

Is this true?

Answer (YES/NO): NO